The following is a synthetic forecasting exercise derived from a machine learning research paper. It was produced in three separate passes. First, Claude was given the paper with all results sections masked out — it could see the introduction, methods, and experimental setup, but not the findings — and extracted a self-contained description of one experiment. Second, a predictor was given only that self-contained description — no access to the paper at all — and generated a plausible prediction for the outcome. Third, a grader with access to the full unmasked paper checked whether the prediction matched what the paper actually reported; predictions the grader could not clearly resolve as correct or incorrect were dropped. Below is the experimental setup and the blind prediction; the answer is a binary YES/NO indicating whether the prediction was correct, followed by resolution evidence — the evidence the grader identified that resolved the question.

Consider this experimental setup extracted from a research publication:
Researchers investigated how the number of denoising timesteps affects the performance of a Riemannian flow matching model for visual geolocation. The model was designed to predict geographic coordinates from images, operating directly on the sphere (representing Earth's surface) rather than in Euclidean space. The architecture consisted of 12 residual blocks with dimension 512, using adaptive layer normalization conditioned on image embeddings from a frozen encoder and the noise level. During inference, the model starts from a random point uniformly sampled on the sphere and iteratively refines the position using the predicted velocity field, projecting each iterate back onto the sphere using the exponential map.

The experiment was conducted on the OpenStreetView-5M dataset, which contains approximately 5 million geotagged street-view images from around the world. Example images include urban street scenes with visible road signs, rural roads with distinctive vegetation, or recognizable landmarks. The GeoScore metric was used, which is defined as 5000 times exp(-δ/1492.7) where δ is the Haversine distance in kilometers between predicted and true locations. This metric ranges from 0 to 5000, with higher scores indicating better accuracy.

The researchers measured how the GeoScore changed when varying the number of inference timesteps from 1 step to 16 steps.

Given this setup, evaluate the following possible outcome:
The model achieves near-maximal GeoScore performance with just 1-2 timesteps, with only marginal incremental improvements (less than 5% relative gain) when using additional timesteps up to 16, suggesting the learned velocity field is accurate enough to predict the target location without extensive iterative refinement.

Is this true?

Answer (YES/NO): NO